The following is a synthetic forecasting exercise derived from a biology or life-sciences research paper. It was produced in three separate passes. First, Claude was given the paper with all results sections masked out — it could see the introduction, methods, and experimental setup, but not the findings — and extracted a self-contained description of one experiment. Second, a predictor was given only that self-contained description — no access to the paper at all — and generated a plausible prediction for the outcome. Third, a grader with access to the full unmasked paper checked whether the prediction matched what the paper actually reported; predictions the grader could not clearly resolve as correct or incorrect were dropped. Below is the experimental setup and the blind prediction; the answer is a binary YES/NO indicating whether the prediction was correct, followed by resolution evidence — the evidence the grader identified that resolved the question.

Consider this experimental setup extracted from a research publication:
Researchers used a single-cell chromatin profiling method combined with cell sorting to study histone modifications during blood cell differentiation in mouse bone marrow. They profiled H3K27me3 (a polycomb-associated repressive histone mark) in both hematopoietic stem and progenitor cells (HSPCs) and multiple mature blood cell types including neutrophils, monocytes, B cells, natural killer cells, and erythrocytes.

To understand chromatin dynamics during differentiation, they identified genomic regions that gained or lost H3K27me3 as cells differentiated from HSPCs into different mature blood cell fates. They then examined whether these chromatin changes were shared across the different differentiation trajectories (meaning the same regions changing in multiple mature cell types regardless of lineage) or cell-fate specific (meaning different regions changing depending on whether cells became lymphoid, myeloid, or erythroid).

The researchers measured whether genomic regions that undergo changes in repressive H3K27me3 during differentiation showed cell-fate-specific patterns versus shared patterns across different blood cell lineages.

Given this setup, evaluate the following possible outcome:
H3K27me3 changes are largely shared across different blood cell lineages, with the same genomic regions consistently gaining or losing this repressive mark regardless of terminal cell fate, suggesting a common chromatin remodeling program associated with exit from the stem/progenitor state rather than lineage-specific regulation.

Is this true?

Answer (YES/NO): YES